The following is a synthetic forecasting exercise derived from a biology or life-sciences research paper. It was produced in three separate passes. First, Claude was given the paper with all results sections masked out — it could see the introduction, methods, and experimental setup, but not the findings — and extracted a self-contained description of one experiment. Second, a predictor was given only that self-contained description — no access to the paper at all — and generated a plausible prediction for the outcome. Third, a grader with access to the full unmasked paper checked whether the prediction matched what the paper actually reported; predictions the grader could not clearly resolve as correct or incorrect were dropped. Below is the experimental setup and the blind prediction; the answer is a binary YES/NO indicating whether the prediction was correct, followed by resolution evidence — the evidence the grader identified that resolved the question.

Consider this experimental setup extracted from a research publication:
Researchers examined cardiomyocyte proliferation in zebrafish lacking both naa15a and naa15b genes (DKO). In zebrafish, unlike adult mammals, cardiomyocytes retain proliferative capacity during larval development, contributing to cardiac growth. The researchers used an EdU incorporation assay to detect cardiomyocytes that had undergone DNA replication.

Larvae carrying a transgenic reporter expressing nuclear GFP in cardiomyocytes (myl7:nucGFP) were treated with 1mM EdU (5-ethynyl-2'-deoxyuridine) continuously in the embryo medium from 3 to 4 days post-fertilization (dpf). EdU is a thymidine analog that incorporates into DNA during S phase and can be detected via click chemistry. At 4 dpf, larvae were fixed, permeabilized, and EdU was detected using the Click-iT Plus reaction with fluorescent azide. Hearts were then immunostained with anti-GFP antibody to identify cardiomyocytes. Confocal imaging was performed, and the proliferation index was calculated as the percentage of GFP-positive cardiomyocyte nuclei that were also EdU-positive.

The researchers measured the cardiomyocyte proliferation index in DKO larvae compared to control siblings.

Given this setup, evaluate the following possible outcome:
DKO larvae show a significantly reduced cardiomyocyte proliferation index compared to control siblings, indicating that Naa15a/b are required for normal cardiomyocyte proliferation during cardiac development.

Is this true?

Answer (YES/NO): YES